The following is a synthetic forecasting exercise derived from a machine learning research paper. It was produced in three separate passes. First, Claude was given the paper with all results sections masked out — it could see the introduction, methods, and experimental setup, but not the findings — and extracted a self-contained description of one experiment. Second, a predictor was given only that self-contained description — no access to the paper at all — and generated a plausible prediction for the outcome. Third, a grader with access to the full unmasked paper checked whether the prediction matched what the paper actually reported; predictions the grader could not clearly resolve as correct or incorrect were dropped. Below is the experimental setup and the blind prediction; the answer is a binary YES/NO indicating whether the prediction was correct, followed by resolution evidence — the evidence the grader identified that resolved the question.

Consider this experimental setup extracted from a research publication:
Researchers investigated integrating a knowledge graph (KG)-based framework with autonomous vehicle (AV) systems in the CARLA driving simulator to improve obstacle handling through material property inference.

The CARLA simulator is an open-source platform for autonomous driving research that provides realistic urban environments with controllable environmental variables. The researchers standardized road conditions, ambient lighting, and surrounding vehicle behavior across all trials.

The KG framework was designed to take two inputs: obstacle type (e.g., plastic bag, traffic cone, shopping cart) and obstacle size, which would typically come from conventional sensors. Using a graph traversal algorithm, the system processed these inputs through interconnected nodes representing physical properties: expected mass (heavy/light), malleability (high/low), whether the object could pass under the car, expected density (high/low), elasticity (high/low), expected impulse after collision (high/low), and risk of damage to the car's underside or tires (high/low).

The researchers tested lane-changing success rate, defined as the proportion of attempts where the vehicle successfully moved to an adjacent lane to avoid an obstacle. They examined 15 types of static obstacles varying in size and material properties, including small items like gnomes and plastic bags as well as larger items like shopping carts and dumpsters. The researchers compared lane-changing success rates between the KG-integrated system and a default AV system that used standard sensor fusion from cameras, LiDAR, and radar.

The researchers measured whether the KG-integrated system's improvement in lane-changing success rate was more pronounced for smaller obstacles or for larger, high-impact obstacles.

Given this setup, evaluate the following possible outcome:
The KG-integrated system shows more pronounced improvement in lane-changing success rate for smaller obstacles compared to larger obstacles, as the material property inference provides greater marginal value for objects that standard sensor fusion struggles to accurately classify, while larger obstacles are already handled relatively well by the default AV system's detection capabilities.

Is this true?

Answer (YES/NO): NO